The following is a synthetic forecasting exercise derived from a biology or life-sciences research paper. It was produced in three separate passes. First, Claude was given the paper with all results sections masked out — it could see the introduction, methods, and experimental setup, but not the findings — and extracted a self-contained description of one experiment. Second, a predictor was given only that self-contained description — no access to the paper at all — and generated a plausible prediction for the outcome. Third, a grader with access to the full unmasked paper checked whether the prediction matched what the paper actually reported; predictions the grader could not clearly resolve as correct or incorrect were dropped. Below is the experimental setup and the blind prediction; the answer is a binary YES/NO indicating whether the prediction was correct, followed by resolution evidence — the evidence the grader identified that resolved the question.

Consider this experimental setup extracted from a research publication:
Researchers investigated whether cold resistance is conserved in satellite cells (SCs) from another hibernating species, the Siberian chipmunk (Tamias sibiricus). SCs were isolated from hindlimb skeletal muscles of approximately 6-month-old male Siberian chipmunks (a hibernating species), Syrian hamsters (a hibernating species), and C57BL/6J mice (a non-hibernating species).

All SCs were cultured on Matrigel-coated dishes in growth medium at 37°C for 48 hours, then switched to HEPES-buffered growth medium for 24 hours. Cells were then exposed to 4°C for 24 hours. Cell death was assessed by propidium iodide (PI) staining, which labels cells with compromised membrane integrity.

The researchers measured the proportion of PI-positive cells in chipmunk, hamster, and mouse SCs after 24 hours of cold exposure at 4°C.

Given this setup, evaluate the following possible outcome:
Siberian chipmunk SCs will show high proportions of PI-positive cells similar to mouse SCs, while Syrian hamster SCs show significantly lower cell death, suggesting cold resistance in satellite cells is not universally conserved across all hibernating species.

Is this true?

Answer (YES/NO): NO